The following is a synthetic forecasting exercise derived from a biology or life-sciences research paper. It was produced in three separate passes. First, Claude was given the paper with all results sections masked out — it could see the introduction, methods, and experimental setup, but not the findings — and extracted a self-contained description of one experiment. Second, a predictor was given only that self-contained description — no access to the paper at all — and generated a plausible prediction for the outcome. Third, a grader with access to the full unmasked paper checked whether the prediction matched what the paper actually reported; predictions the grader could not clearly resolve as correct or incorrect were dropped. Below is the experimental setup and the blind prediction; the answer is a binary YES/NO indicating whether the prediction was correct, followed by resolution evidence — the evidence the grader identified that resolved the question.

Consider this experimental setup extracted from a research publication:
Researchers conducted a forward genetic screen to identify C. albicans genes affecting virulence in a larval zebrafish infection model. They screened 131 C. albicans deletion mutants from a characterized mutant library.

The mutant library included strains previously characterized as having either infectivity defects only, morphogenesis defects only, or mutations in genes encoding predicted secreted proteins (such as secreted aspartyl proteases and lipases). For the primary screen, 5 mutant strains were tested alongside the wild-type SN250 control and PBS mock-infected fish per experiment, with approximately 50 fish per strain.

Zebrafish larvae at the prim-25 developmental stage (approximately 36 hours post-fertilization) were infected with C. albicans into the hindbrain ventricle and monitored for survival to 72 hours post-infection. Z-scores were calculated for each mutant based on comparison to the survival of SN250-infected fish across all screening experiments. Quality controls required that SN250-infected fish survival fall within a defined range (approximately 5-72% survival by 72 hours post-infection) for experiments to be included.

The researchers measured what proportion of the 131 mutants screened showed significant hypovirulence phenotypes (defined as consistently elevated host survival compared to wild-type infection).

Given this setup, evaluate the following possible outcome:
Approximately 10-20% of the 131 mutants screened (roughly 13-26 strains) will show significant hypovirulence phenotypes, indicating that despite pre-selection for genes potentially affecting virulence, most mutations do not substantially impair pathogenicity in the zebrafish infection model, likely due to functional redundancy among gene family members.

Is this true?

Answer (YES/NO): YES